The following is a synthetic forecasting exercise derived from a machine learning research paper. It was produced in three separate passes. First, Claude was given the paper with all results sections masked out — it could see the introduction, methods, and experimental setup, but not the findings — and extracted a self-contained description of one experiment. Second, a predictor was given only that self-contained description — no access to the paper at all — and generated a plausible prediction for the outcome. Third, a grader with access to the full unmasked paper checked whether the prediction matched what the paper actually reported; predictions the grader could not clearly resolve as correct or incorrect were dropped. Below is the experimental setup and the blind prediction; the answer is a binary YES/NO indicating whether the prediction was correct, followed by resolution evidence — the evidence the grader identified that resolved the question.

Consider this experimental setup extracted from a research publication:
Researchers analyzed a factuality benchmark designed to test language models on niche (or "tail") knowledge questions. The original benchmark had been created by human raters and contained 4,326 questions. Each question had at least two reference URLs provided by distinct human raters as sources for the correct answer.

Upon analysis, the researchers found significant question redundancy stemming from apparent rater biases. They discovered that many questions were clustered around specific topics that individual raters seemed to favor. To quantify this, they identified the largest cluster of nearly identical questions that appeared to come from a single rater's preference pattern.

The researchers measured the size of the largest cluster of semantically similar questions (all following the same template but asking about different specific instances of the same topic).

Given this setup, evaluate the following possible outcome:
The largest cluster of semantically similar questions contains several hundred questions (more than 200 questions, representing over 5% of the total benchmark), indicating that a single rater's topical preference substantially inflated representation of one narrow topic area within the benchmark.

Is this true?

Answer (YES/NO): NO